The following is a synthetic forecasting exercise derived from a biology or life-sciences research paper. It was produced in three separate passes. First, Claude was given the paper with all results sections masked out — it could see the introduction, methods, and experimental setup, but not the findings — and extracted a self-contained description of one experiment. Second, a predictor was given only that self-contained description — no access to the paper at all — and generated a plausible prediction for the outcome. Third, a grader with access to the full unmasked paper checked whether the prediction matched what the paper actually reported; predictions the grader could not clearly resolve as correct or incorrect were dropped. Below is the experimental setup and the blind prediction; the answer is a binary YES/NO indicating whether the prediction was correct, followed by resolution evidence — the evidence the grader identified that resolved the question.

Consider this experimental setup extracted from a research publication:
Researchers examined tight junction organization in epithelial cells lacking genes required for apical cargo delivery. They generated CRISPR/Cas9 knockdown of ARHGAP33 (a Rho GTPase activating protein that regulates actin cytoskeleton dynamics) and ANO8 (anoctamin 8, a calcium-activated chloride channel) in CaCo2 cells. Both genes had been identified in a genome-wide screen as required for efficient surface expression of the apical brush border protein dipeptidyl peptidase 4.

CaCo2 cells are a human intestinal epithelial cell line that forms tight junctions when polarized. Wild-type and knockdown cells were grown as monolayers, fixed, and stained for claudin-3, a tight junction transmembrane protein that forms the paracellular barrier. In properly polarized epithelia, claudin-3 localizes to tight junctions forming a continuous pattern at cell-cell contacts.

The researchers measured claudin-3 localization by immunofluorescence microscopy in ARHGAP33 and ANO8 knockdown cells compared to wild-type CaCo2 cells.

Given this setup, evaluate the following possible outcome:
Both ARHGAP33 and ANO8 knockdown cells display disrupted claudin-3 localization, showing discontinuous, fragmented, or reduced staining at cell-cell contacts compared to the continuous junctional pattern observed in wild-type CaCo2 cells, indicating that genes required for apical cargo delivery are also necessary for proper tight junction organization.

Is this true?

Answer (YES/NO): NO